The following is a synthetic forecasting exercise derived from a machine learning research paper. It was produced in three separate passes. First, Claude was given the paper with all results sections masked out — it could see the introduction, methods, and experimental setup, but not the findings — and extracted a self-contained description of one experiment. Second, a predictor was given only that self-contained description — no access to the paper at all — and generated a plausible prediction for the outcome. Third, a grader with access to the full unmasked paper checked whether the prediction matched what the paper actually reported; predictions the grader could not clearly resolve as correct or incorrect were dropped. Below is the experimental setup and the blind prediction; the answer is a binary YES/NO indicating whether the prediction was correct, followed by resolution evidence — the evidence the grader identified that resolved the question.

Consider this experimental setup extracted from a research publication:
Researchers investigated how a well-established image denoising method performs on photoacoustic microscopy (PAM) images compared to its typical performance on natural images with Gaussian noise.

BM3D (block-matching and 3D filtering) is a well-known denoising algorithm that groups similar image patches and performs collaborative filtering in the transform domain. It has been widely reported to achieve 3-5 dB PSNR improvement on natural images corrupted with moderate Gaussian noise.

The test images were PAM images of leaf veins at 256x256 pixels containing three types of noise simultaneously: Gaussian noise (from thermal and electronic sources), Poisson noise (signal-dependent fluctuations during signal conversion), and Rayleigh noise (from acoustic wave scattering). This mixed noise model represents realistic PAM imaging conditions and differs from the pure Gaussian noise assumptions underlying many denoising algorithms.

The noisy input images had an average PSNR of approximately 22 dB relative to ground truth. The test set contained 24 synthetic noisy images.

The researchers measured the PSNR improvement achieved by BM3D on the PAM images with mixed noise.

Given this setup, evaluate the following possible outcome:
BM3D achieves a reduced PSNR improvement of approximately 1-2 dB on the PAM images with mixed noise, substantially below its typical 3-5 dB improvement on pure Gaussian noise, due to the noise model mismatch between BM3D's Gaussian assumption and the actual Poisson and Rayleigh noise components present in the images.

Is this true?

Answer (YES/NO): NO